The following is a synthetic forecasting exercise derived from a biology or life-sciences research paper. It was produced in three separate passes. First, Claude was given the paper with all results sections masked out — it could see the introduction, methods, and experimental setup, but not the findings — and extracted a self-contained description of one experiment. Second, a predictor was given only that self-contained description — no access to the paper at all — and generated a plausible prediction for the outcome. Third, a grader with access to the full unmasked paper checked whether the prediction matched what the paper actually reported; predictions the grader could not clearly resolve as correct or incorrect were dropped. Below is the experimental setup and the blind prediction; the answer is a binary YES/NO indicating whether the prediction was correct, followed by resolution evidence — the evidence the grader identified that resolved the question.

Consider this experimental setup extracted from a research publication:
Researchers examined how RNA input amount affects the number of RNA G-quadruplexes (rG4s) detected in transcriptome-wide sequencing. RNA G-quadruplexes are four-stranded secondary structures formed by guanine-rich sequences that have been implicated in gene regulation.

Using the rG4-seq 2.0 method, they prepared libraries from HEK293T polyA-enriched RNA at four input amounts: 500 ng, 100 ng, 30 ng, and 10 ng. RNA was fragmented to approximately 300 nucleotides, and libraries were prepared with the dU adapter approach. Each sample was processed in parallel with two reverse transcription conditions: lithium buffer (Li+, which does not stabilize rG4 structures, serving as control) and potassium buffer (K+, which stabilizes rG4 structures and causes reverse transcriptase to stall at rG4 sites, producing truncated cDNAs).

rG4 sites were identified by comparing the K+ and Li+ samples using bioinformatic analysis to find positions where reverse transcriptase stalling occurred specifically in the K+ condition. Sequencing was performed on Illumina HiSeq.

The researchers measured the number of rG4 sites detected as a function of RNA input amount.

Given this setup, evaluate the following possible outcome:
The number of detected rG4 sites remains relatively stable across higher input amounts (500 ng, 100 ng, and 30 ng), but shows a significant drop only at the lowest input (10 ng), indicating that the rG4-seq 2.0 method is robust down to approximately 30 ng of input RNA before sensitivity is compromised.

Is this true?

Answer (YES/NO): NO